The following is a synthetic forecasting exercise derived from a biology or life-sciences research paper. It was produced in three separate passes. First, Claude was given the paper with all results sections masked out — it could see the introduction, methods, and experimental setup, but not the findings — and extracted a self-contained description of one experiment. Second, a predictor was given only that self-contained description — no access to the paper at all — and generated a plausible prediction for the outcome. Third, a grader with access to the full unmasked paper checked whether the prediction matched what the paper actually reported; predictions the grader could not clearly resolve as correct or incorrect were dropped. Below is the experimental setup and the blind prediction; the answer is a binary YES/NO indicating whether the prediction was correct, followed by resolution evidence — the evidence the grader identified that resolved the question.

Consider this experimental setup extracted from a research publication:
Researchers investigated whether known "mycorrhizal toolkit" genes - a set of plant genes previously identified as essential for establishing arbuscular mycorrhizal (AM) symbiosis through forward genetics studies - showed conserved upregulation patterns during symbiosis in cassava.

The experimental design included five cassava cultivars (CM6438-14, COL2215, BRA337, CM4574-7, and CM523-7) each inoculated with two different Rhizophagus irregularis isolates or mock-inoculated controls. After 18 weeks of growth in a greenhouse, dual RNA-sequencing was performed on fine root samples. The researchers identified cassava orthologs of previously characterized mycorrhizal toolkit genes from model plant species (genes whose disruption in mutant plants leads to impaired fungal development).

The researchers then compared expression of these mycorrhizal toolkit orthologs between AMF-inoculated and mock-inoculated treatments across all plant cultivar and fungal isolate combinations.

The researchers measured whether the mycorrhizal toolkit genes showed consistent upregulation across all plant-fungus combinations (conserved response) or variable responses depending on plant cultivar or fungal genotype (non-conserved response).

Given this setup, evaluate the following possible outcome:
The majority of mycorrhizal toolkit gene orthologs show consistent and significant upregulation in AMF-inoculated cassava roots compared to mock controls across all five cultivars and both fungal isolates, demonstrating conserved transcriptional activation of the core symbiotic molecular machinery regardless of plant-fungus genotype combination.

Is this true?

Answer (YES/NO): YES